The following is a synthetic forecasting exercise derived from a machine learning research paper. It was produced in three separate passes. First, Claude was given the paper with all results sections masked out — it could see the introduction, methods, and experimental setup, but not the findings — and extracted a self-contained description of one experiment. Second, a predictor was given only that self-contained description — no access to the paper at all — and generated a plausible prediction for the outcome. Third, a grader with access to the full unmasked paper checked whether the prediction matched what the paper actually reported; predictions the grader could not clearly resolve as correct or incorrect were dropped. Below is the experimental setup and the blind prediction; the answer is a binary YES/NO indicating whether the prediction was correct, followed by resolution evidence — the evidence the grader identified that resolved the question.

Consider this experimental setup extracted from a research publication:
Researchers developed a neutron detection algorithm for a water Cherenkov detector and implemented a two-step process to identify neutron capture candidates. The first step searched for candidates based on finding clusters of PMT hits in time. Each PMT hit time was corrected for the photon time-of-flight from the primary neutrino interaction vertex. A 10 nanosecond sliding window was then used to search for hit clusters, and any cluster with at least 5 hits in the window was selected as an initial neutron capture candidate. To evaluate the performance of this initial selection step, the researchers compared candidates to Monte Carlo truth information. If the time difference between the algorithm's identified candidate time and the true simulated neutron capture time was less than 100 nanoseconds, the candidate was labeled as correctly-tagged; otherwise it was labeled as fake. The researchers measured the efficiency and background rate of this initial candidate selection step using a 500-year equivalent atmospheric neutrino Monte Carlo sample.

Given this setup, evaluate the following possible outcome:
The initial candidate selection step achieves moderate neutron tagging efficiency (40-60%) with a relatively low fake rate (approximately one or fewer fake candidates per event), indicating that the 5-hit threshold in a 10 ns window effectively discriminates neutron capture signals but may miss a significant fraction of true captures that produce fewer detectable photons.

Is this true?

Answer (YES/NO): NO